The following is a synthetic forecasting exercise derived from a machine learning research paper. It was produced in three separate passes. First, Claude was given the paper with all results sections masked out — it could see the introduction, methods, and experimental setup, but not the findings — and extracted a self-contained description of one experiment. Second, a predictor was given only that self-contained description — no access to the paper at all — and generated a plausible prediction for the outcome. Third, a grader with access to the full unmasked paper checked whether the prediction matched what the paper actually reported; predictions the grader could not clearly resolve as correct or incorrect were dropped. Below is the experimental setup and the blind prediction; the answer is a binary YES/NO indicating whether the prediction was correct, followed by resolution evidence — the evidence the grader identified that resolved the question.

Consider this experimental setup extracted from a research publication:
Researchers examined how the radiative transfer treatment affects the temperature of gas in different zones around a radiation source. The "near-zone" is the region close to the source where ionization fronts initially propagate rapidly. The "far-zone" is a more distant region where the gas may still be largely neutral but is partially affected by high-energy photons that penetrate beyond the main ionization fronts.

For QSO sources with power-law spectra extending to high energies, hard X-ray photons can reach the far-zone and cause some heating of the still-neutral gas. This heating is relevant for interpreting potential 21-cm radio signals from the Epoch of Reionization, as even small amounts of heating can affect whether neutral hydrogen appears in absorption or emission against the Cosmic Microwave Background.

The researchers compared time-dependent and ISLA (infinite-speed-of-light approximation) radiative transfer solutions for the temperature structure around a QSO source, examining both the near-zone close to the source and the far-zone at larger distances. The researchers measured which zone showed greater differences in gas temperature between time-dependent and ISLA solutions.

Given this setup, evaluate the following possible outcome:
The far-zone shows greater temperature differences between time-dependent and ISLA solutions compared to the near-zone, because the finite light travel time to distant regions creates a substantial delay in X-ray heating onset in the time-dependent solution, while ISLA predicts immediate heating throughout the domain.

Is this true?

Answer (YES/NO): NO